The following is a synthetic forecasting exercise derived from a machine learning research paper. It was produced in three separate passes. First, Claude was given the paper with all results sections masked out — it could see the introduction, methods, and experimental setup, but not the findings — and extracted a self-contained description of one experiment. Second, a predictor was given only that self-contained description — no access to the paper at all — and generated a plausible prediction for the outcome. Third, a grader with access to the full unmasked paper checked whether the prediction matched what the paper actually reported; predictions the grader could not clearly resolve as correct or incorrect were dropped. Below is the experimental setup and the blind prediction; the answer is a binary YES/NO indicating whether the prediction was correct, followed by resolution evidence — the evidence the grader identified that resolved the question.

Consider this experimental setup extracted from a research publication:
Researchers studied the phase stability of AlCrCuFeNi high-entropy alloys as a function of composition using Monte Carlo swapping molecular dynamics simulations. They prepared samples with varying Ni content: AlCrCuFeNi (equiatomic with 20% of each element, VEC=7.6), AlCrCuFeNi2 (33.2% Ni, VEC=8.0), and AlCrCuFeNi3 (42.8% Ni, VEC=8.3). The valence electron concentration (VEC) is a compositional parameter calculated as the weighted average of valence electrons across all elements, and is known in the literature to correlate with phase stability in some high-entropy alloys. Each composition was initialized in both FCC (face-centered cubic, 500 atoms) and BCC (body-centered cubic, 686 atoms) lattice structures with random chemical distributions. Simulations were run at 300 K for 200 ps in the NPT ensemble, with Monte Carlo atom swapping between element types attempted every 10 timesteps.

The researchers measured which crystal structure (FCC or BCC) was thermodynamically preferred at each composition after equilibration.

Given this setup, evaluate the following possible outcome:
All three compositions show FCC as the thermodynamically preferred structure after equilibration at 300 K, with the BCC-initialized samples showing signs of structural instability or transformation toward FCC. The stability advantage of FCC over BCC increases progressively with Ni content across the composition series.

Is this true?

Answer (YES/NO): NO